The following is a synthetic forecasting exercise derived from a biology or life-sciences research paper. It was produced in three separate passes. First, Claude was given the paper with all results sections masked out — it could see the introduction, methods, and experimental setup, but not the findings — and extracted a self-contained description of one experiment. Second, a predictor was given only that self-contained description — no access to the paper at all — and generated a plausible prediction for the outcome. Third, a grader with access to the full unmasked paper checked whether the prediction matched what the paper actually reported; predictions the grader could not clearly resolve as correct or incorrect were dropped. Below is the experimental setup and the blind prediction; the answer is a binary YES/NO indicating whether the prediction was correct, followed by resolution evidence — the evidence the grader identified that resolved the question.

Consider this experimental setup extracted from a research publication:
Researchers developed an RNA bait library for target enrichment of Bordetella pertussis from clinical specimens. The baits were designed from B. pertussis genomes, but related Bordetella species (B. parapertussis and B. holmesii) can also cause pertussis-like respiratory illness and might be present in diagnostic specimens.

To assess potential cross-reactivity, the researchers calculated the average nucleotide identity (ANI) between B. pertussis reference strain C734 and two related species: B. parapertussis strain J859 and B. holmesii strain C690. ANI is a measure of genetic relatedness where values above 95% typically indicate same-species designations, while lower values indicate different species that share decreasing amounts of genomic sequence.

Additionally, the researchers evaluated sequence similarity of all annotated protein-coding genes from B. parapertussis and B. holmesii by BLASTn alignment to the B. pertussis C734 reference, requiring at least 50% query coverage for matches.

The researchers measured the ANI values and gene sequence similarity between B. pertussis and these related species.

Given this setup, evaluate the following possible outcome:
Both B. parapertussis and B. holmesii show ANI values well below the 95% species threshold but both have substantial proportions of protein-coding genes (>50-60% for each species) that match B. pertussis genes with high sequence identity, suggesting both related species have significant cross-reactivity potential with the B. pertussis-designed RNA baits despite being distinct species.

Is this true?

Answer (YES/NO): NO